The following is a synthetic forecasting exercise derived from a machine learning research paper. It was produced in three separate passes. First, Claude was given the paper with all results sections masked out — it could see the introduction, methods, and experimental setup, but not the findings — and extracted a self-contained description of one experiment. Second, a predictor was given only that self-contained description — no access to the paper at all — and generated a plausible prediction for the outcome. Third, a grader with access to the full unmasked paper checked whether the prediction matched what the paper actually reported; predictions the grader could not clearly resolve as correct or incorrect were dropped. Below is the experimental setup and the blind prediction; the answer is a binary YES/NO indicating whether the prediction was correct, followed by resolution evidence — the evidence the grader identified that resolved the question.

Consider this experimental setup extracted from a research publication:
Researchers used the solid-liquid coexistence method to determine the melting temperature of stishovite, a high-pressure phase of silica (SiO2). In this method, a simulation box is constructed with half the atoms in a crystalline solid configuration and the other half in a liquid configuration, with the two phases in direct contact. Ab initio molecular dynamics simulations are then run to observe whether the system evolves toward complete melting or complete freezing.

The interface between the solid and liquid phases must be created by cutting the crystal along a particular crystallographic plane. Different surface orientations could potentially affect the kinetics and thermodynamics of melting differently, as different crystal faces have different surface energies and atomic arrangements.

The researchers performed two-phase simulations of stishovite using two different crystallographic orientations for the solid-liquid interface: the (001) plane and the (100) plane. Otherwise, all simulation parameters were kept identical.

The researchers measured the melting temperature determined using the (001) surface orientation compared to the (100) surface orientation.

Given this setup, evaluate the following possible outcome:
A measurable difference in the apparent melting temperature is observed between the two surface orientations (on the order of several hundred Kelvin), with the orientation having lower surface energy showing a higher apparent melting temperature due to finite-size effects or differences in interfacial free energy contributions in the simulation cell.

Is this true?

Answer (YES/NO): NO